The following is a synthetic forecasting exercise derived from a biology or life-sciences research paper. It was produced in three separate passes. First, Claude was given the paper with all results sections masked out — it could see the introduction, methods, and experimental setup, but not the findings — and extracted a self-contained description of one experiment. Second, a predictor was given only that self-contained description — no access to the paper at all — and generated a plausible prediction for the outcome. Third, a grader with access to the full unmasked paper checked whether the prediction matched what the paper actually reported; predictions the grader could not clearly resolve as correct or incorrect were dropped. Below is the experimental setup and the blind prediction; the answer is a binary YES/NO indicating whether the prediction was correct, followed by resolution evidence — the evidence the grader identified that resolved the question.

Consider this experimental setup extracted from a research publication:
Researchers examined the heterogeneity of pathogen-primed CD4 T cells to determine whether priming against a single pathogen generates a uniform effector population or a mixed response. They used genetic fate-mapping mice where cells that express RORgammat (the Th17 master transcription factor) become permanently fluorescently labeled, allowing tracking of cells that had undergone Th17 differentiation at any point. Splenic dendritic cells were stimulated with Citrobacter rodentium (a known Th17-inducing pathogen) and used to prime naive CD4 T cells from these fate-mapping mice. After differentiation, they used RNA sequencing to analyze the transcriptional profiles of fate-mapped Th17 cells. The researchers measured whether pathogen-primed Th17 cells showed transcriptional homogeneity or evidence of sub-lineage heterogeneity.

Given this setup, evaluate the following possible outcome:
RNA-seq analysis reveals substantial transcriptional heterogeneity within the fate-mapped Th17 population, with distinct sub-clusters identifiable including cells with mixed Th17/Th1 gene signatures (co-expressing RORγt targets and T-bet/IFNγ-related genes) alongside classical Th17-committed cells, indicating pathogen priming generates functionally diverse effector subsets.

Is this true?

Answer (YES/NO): YES